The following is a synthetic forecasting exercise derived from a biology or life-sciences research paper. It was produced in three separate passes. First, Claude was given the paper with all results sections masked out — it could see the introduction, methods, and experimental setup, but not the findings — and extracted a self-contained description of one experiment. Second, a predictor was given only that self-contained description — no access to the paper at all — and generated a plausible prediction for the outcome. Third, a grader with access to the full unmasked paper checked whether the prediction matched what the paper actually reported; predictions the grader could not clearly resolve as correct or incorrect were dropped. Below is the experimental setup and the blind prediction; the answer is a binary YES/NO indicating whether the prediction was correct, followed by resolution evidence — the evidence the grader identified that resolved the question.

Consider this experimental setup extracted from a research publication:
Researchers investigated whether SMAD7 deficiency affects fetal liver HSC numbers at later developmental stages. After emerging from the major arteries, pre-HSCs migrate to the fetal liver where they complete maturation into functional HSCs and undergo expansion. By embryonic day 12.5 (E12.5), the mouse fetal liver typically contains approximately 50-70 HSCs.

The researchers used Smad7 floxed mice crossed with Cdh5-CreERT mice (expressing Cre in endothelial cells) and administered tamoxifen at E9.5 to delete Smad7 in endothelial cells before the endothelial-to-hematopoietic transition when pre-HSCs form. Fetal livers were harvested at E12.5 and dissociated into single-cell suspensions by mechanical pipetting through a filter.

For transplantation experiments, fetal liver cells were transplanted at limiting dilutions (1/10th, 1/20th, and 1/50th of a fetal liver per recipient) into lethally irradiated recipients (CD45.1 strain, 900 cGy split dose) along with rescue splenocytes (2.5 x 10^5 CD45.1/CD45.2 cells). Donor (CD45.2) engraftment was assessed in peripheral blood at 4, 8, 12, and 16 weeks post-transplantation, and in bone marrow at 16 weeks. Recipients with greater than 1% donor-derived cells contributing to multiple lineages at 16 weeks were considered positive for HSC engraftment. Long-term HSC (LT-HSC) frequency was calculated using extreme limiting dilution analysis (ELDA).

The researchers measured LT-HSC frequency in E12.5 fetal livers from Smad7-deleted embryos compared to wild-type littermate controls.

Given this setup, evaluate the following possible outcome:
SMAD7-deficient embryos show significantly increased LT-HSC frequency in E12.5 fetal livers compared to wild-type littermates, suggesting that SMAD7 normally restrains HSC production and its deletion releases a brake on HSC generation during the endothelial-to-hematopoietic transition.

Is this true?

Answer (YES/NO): NO